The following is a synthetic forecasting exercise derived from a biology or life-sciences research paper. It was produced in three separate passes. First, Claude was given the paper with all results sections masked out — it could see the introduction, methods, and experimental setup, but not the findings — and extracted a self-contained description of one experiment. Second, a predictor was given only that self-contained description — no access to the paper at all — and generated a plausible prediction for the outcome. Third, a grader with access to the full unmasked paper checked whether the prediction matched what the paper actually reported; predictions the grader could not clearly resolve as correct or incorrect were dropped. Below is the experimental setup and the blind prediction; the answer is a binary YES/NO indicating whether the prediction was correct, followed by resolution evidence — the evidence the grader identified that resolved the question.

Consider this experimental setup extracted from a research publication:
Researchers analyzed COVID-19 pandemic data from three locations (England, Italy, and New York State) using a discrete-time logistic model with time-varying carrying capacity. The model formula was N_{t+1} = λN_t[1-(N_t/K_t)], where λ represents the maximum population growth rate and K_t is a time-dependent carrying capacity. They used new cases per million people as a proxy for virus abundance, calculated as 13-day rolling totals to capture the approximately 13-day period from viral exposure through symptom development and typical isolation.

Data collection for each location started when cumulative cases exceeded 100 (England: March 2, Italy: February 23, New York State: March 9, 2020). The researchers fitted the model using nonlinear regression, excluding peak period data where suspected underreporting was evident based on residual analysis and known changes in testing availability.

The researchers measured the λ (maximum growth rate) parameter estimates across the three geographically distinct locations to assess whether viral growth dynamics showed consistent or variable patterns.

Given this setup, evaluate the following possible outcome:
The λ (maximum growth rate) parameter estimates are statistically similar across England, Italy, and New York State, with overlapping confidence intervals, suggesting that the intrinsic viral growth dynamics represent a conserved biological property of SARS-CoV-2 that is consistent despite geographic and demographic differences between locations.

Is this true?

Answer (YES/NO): YES